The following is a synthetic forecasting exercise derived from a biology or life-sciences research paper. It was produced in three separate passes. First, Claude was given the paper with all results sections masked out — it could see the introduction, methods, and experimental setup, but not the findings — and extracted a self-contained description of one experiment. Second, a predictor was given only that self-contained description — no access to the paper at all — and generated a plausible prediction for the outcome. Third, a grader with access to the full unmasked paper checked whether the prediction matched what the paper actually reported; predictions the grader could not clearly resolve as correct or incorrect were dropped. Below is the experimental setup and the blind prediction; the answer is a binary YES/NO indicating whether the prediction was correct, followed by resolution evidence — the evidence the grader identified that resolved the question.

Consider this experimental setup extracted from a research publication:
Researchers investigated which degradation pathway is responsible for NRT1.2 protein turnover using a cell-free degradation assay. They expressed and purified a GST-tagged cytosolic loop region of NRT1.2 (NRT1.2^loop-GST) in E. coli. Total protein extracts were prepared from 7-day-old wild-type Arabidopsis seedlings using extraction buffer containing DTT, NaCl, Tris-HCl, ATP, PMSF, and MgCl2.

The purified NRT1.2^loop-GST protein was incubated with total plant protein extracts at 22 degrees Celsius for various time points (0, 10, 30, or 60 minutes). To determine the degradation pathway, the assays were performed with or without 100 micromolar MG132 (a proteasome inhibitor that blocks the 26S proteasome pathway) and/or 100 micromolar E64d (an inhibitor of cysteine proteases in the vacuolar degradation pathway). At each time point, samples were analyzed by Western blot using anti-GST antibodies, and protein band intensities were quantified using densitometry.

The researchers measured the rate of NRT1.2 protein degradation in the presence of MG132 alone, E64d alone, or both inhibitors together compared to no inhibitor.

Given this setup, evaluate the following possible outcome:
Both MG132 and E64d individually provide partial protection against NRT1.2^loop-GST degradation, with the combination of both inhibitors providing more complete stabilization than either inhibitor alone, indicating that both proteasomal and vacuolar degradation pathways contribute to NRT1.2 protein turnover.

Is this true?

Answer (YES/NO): YES